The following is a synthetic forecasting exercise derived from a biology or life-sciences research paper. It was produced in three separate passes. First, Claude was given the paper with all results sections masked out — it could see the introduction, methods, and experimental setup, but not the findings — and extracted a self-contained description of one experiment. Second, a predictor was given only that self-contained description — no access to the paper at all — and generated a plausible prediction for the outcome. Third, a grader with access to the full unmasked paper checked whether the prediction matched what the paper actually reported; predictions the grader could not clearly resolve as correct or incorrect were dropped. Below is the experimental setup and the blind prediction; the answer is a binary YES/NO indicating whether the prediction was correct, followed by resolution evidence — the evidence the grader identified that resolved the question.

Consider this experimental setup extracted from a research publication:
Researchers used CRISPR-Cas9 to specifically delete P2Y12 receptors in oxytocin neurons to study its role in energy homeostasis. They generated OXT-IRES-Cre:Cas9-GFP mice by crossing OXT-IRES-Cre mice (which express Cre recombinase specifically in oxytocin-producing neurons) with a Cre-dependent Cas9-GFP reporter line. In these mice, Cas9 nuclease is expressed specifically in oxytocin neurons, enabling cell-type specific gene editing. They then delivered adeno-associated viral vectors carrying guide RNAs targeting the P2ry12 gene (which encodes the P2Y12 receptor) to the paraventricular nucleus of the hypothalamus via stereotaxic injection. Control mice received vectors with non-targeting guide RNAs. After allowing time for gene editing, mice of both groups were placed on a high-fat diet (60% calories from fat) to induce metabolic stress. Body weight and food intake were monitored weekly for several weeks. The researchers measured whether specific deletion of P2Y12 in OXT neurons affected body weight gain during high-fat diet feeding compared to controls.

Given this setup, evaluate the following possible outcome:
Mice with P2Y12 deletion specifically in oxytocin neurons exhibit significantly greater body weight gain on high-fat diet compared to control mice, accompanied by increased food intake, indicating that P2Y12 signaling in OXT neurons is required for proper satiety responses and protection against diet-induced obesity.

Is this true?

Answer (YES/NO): NO